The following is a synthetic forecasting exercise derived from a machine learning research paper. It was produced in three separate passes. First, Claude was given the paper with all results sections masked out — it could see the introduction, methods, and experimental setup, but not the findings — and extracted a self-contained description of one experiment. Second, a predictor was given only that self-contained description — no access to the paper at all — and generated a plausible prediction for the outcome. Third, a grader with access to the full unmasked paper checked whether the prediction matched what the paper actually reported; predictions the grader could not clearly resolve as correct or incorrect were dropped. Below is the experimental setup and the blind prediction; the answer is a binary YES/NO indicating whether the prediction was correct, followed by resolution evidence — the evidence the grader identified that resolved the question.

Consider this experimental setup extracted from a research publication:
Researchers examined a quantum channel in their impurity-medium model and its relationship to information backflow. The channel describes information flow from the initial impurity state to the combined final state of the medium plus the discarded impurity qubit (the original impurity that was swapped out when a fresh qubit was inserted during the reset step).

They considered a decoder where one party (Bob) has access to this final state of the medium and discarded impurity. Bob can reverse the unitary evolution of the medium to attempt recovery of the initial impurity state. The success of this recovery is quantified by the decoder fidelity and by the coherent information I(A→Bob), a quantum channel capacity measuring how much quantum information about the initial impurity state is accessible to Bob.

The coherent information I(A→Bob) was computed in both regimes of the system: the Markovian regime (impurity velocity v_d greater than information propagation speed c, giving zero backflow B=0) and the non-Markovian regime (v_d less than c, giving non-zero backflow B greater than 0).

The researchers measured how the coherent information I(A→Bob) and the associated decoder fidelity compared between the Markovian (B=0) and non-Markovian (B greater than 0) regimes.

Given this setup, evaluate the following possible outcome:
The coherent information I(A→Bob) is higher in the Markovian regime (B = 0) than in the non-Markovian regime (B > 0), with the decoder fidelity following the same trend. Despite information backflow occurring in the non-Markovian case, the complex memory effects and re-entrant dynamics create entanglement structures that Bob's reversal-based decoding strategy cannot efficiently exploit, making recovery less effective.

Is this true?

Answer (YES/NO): YES